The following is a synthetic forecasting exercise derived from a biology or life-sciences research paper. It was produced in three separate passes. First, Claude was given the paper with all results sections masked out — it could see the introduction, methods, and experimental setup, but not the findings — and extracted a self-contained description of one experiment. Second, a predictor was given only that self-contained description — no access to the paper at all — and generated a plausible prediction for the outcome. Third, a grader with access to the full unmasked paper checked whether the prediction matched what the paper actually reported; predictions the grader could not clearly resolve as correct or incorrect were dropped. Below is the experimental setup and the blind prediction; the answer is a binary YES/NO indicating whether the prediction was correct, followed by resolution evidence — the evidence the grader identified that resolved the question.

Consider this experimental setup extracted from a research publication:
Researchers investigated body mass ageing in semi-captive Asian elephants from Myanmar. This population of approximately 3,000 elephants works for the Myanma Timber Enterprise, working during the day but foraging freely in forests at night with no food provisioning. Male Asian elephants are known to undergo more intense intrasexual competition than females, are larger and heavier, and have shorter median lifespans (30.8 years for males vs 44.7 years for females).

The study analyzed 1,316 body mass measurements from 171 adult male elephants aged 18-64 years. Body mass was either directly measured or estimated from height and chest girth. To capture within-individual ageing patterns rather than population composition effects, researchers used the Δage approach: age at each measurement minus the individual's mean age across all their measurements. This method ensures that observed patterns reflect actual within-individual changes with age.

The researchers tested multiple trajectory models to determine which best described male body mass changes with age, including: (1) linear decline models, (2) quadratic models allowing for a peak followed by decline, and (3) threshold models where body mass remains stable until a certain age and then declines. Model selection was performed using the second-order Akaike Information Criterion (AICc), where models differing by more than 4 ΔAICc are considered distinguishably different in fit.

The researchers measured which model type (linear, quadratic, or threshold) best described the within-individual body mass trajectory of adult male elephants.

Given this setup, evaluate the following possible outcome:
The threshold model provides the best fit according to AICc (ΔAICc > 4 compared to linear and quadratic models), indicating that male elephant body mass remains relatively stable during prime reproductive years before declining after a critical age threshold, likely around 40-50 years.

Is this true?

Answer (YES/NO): NO